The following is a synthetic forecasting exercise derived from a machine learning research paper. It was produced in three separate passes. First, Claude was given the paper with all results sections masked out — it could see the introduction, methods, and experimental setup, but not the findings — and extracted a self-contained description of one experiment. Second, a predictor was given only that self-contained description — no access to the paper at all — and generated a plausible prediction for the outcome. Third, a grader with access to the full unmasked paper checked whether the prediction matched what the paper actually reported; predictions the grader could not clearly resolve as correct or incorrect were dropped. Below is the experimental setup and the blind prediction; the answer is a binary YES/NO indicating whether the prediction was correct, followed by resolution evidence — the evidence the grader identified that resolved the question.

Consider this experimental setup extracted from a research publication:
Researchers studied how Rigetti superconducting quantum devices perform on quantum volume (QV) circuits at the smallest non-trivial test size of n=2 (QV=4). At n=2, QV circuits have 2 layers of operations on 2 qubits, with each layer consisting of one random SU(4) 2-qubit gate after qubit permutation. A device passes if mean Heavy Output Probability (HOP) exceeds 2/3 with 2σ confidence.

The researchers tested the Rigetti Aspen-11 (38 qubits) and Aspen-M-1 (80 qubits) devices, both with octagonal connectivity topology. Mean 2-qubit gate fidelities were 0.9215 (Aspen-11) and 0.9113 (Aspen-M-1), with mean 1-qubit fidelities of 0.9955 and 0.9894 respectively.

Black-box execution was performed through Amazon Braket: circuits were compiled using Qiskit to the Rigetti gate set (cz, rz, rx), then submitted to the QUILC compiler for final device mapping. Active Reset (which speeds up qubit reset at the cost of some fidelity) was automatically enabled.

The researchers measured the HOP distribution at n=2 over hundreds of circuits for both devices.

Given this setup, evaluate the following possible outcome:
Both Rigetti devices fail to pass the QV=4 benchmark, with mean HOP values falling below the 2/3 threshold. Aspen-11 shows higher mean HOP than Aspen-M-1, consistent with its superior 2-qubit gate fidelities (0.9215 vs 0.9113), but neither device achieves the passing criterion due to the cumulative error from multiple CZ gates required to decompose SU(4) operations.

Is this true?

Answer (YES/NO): NO